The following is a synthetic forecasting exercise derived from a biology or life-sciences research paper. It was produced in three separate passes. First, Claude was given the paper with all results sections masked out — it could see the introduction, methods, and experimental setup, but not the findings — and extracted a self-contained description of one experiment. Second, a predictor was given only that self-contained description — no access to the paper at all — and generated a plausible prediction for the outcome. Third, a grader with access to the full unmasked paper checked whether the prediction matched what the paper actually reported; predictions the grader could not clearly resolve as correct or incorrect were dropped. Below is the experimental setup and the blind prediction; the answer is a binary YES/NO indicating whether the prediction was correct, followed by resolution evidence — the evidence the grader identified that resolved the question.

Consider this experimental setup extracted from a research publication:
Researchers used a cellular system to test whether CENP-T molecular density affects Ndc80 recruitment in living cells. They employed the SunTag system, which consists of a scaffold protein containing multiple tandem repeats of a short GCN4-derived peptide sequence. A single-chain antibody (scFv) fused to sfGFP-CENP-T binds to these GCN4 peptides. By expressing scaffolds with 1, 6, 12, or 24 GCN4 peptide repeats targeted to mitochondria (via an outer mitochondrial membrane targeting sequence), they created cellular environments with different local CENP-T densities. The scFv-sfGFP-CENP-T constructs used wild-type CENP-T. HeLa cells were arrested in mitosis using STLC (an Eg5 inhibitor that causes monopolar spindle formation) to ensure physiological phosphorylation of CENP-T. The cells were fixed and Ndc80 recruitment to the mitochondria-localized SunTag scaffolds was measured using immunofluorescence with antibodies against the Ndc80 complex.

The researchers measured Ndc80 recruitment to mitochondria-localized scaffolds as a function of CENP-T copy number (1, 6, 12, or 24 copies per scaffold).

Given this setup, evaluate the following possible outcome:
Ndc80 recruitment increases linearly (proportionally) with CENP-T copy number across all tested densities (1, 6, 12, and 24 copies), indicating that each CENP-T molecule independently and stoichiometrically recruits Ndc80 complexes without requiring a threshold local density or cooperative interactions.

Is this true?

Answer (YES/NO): NO